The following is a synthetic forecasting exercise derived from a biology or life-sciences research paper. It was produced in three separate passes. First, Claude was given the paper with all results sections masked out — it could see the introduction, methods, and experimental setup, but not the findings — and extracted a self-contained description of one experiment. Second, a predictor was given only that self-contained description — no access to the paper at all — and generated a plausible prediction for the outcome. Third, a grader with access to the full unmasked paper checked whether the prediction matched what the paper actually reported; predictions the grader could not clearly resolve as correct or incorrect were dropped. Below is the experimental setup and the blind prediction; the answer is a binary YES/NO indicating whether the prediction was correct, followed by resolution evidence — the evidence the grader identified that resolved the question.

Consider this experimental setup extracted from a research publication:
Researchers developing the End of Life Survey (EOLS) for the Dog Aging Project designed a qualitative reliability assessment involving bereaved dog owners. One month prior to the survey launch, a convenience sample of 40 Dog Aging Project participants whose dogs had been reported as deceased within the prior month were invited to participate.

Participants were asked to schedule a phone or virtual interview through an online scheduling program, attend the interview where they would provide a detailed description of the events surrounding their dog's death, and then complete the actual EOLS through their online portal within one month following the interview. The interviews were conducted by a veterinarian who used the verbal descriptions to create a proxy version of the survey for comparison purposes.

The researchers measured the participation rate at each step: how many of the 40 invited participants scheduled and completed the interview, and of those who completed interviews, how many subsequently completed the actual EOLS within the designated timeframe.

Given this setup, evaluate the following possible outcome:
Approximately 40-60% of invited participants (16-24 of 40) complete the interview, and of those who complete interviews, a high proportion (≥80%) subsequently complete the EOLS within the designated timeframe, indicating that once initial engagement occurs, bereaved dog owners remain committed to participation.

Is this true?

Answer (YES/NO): NO